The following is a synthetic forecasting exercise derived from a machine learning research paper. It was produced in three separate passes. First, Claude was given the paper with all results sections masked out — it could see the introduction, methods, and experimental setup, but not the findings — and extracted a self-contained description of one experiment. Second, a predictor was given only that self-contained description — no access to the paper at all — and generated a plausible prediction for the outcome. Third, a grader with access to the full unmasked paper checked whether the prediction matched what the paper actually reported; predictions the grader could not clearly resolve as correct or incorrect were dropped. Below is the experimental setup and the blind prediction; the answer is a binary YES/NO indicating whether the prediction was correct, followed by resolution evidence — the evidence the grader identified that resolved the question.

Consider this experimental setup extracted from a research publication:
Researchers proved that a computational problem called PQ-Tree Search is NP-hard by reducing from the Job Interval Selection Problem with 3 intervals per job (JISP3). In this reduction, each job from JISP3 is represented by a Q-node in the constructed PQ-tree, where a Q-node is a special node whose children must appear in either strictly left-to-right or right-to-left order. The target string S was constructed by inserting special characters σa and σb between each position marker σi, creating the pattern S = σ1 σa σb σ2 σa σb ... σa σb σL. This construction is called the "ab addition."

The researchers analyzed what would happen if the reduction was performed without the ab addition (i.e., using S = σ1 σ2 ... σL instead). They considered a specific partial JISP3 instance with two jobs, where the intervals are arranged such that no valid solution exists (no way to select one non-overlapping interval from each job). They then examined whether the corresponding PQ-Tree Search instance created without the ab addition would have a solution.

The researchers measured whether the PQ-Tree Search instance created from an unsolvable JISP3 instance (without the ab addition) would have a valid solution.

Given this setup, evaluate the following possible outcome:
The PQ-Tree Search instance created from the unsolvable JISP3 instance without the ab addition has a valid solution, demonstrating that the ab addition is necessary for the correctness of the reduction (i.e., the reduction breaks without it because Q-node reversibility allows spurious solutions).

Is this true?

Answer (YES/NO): YES